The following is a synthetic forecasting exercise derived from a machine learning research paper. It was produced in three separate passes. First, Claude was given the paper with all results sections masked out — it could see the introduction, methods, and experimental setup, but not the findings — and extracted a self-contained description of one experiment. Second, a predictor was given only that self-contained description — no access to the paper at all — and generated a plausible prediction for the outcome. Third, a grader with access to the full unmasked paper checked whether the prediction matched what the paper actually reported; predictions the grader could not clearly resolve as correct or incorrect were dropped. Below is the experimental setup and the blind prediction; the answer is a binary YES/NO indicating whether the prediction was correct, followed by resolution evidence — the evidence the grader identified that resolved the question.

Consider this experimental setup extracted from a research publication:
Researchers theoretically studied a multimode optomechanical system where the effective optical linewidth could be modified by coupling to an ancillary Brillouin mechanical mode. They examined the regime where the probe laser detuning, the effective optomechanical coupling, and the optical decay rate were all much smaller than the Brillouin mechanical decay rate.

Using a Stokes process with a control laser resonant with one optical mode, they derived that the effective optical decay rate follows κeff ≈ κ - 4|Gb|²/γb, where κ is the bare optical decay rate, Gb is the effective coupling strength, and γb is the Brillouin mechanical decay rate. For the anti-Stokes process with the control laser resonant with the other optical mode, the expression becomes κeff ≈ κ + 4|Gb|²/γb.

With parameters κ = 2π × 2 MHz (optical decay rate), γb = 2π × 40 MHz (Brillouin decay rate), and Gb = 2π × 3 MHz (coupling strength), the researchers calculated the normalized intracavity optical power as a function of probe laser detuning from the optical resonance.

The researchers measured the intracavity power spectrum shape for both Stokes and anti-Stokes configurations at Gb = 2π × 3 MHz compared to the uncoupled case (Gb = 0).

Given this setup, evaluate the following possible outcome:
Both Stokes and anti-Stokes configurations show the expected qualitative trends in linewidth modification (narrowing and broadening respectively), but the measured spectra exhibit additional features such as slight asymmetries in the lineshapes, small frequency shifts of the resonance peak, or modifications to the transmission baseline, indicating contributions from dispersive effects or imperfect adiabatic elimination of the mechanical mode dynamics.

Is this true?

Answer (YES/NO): NO